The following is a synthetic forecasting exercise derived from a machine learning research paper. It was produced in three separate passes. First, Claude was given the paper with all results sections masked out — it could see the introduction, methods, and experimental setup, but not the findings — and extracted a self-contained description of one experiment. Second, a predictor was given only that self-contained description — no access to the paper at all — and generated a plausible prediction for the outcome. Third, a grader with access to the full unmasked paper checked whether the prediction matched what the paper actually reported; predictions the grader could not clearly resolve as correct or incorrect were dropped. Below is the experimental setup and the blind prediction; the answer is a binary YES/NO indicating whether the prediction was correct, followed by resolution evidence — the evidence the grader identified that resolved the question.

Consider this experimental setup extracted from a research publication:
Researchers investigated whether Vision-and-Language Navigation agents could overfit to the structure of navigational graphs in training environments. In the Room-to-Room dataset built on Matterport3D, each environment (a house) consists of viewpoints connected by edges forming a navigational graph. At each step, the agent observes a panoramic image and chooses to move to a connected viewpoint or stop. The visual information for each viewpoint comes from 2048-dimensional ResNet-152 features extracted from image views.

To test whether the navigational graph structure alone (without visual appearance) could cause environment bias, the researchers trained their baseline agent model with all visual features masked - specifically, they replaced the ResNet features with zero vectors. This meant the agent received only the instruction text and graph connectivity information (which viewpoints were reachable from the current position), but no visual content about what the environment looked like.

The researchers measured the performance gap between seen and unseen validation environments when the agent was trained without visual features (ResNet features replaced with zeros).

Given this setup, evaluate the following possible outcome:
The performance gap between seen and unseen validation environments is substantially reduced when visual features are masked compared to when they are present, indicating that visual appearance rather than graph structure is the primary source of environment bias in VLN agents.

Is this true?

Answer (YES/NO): YES